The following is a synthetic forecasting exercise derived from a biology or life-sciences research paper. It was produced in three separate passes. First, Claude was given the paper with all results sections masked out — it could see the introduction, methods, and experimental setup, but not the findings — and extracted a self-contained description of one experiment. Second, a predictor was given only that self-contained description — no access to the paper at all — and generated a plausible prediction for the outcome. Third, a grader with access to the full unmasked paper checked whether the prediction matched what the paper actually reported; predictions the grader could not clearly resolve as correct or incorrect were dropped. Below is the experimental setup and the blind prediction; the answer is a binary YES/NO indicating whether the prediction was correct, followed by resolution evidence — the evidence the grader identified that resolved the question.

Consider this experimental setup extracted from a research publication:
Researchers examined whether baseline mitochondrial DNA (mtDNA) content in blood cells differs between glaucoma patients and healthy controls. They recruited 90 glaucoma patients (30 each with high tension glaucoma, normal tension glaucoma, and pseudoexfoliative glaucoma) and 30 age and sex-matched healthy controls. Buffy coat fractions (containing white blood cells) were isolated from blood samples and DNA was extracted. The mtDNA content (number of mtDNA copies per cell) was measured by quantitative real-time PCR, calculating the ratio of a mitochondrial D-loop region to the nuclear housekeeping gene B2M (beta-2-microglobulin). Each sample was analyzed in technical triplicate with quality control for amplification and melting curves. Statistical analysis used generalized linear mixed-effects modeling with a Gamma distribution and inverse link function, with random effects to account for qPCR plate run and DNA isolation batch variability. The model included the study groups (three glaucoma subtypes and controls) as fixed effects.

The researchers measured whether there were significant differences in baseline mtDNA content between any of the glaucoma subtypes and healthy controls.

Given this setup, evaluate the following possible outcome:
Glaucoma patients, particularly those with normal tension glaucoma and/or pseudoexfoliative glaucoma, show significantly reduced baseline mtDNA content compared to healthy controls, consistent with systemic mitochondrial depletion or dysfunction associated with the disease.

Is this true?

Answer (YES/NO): NO